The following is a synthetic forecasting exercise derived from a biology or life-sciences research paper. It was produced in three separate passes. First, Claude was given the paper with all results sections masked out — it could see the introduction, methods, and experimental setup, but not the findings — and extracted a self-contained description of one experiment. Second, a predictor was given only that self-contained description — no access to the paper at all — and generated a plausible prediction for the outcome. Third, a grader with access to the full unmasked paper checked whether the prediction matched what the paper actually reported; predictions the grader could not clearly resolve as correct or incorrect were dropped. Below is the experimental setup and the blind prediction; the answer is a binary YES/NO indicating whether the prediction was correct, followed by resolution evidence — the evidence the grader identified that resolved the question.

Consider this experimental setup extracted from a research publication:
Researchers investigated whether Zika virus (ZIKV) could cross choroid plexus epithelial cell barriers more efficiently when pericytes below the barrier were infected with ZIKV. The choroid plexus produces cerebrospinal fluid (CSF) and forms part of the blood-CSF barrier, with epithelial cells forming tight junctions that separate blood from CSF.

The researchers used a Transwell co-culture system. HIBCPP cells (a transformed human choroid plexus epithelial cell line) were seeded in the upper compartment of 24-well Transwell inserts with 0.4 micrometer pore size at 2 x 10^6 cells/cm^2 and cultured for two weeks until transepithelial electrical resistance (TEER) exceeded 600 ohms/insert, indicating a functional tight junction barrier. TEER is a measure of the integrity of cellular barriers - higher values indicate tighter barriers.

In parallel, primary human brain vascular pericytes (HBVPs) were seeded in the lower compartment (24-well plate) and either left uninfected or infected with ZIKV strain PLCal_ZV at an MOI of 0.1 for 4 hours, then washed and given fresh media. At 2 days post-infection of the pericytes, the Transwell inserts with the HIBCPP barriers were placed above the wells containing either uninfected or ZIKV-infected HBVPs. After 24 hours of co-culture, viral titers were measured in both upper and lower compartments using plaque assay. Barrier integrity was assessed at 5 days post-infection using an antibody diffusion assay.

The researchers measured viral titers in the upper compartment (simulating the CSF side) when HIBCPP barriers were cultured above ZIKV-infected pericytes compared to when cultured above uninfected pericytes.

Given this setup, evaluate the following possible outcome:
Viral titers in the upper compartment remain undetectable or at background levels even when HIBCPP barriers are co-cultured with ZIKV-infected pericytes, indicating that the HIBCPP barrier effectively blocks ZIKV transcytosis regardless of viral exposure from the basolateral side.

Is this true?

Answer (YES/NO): NO